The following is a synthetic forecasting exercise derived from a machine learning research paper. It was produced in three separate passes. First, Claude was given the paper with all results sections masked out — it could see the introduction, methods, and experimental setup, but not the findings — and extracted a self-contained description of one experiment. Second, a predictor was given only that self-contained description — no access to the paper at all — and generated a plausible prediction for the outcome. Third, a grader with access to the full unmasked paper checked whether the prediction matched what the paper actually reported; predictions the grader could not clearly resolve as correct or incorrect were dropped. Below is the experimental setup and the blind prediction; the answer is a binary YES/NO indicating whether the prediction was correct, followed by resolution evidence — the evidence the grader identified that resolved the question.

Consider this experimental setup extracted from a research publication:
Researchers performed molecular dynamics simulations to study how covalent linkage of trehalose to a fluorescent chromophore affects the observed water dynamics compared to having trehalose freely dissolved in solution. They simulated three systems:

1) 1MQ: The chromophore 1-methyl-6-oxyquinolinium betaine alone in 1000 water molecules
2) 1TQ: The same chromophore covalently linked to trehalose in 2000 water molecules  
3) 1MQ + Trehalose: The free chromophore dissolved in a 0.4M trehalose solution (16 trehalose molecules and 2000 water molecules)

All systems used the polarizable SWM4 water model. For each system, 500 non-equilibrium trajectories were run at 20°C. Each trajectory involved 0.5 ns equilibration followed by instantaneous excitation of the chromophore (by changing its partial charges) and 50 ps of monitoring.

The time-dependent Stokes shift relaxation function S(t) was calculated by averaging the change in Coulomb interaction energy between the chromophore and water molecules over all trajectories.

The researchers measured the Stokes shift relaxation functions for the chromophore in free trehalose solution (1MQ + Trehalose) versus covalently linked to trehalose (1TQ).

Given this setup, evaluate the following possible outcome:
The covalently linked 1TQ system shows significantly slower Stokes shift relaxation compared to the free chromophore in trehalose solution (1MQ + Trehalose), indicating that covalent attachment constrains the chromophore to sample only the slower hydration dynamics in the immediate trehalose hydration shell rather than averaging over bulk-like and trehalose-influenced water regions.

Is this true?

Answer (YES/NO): NO